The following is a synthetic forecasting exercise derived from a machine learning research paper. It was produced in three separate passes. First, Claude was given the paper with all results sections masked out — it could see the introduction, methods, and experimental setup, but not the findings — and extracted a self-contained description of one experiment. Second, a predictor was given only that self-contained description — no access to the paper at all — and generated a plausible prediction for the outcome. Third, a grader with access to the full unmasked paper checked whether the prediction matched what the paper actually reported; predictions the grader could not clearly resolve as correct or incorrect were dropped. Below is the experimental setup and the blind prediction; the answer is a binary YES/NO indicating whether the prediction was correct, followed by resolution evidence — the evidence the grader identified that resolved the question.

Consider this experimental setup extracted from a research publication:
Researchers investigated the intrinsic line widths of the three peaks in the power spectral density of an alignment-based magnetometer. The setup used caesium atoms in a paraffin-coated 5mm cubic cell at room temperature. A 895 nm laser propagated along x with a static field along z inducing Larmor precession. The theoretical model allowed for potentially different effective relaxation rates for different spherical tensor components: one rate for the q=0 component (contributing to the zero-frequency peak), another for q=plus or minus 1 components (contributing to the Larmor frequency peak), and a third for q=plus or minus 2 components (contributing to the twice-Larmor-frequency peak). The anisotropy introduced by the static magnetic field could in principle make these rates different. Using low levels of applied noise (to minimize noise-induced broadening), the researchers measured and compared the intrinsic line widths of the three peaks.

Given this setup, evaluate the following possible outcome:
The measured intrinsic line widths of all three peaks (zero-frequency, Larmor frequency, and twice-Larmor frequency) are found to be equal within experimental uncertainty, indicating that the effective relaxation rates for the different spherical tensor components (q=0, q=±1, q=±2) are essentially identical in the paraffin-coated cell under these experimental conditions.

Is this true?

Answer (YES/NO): NO